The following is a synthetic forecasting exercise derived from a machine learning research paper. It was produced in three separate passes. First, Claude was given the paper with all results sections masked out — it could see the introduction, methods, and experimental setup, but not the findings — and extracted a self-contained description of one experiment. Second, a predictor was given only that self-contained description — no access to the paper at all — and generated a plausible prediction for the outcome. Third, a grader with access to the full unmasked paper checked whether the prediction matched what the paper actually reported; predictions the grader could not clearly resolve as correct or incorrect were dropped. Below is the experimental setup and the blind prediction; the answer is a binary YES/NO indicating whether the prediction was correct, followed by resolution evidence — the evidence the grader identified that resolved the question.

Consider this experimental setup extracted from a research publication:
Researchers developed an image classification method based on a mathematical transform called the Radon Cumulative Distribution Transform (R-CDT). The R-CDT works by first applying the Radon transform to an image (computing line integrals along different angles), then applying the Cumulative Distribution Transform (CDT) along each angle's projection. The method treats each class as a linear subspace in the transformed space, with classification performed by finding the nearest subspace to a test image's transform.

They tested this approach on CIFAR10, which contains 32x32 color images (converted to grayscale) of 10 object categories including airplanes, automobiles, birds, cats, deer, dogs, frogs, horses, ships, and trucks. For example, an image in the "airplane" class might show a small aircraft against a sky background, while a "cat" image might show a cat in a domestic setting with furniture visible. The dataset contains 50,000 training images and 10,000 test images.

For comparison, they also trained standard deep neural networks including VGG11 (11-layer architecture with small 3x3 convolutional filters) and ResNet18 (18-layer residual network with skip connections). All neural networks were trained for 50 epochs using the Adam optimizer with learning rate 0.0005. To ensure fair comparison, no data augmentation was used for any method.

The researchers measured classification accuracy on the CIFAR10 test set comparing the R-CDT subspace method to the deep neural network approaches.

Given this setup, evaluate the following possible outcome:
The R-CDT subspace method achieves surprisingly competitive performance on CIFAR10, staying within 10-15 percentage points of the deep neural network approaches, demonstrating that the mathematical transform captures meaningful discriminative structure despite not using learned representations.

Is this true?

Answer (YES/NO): NO